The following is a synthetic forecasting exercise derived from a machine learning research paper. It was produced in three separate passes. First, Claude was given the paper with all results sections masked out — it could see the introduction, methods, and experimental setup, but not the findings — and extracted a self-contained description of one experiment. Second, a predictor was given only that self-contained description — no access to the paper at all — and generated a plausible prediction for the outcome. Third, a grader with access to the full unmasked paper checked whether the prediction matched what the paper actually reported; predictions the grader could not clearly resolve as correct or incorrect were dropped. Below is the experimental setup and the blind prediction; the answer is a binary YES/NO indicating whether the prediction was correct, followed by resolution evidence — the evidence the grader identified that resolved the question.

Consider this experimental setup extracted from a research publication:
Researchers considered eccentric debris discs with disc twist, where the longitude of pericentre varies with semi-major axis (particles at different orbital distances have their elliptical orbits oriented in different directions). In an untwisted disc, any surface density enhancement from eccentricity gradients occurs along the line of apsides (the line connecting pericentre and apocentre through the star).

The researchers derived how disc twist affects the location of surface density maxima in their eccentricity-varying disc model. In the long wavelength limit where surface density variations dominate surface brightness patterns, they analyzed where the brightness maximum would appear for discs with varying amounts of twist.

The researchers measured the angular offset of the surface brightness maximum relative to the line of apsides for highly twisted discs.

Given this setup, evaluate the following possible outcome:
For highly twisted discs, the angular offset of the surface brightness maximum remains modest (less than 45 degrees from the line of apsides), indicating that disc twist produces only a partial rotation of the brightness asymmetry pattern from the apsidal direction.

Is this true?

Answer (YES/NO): NO